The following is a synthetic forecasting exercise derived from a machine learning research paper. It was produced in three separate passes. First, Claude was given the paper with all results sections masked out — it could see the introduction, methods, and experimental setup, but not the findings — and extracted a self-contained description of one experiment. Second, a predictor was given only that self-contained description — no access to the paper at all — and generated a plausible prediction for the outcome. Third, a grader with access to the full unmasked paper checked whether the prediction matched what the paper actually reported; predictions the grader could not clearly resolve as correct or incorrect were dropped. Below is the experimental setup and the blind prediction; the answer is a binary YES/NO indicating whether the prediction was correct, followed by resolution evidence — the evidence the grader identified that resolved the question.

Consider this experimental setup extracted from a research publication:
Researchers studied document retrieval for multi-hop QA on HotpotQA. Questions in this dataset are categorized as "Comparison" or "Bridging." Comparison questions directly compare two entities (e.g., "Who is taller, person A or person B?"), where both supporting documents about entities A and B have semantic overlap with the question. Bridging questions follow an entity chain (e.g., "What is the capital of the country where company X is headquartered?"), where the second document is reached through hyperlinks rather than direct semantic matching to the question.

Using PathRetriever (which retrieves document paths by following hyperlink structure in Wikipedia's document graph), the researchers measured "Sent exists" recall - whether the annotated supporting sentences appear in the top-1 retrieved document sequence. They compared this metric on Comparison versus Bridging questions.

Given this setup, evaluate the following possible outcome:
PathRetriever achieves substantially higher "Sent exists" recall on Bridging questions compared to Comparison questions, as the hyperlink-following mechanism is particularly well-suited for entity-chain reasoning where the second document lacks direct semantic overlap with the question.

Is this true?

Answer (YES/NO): NO